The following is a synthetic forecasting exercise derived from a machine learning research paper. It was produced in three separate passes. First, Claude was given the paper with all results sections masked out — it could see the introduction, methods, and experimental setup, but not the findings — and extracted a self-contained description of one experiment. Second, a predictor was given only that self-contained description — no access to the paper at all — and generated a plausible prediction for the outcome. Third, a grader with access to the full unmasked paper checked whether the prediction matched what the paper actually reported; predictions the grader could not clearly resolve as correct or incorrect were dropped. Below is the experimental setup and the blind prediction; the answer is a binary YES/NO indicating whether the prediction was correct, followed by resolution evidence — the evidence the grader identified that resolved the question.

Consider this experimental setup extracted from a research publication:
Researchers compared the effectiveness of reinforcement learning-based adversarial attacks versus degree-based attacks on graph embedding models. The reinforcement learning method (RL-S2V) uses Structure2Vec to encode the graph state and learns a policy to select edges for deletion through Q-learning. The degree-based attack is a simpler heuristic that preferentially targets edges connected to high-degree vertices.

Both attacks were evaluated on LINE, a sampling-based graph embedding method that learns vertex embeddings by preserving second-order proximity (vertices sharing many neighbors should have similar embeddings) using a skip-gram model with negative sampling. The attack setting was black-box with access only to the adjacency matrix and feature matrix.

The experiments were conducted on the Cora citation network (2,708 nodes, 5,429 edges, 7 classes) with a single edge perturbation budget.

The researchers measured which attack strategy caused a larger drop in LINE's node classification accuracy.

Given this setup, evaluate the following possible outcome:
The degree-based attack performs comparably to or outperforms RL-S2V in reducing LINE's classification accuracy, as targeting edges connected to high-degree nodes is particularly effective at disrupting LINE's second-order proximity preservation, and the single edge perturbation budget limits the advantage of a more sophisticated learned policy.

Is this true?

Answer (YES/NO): YES